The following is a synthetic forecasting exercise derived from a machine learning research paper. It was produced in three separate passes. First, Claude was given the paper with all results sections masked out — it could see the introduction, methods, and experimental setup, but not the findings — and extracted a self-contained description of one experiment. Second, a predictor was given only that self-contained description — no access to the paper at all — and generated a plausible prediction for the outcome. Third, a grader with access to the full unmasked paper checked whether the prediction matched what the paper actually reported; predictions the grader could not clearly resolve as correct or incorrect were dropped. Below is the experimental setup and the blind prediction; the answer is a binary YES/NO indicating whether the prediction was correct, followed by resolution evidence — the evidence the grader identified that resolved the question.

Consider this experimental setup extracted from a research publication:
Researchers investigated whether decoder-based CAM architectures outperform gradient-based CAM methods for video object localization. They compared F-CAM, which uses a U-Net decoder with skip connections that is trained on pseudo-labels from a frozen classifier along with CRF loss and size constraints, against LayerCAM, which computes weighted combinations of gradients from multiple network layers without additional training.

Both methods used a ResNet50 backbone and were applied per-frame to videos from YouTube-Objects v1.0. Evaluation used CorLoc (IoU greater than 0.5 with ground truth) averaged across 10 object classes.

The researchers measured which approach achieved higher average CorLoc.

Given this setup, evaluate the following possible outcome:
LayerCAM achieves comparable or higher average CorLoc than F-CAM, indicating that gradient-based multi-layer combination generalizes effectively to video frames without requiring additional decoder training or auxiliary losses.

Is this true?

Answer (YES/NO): NO